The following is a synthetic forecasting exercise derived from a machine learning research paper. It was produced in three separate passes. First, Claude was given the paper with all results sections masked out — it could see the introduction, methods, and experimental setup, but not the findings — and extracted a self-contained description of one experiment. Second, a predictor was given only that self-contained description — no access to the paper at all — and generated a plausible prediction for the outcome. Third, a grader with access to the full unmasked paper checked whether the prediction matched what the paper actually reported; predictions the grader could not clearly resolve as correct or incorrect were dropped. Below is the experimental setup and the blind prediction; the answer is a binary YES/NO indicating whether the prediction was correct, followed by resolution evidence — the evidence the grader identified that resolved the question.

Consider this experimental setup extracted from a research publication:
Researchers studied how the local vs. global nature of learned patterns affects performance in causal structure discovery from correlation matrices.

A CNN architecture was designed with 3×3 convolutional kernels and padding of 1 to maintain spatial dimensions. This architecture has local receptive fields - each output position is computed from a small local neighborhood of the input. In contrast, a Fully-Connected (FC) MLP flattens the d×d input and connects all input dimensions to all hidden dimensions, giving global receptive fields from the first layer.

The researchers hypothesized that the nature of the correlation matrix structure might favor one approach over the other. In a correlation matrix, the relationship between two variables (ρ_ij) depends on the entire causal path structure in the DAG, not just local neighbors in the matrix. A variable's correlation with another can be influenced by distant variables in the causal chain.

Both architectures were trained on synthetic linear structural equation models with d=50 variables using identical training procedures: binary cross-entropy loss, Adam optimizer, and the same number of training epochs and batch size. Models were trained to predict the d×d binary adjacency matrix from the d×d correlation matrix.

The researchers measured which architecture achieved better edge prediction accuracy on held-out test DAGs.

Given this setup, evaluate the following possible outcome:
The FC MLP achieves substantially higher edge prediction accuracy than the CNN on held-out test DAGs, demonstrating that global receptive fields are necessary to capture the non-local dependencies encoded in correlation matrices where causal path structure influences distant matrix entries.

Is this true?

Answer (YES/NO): NO